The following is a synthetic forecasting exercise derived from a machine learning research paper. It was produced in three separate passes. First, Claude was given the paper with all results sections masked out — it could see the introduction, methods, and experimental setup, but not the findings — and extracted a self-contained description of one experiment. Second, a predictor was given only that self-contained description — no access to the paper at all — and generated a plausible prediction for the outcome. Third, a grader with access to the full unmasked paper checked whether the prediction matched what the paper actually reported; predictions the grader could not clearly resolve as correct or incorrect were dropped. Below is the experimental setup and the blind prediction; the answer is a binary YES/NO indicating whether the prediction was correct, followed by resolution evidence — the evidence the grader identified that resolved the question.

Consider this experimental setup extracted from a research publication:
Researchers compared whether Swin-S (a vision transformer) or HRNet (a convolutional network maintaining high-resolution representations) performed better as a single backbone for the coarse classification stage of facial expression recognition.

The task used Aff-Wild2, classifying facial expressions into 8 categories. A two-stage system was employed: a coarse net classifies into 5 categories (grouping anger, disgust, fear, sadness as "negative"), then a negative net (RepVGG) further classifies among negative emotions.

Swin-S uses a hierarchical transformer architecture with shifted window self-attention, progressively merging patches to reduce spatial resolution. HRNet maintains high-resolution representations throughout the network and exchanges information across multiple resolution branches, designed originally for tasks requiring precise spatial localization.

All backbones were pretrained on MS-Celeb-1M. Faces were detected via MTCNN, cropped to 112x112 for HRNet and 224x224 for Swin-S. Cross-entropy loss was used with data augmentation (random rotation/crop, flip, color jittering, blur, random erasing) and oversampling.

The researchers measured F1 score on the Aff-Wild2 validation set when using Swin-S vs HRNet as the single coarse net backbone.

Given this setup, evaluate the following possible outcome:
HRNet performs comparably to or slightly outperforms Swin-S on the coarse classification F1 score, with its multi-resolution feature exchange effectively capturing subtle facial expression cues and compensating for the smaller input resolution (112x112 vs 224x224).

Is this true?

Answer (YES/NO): NO